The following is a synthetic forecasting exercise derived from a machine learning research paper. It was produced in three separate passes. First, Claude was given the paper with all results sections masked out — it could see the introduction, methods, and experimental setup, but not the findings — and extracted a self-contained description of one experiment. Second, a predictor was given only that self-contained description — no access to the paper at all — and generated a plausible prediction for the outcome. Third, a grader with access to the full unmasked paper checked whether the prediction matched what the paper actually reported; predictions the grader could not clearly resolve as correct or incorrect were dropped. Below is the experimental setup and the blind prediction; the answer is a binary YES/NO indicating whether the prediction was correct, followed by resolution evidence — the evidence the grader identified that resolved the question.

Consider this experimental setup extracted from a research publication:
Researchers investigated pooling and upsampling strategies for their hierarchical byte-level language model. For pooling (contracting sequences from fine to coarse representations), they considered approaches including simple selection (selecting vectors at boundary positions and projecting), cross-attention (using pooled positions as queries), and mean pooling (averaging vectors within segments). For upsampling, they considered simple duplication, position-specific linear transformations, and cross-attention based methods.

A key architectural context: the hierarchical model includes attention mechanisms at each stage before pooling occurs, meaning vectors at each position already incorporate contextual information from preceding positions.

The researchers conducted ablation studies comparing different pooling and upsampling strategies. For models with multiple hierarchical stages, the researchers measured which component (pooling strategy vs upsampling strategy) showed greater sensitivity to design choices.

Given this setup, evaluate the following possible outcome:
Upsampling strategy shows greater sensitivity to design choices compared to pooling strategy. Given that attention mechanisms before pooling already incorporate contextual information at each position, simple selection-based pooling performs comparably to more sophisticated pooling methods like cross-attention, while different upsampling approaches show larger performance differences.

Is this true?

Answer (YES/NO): YES